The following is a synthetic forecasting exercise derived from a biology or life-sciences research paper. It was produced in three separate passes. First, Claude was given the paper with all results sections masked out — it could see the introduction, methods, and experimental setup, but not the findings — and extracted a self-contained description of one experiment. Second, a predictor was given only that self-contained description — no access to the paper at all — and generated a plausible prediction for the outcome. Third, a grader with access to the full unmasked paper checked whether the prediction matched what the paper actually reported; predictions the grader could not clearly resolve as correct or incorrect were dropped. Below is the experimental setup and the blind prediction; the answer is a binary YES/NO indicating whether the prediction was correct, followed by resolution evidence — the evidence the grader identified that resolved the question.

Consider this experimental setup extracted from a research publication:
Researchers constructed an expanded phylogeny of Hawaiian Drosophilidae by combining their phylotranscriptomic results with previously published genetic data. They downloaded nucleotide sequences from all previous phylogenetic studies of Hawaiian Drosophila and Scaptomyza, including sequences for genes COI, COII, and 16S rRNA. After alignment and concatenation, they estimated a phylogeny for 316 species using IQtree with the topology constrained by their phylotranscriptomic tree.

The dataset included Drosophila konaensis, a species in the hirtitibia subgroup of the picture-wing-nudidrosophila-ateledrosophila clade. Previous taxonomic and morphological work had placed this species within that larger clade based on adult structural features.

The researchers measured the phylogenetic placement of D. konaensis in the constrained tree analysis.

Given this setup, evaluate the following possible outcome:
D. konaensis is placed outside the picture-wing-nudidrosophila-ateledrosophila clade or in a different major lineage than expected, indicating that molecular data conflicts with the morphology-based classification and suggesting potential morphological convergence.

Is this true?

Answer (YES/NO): NO